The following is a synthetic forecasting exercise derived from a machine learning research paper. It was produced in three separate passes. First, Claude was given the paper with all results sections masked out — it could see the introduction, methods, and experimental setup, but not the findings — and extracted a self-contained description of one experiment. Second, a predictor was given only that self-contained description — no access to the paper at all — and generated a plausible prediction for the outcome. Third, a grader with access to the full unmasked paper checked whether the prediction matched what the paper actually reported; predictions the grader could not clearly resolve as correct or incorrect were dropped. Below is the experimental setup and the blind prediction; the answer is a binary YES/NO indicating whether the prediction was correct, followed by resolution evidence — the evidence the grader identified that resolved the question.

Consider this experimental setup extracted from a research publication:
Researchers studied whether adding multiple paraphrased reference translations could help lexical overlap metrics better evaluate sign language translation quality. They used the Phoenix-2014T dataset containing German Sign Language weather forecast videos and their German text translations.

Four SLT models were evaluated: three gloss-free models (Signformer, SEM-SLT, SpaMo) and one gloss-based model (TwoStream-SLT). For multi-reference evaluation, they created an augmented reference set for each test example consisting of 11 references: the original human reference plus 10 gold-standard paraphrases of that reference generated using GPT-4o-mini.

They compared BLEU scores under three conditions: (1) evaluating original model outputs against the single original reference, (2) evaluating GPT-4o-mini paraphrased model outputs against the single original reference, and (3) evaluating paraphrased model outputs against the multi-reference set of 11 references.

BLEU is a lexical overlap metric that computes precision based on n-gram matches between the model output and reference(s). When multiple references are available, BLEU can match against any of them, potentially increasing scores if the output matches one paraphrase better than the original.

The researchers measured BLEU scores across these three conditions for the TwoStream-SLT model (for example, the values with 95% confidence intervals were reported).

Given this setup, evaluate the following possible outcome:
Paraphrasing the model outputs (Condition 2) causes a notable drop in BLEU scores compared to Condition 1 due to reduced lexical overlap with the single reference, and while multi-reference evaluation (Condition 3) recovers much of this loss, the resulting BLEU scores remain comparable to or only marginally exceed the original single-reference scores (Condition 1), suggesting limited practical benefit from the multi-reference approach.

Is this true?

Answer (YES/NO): NO